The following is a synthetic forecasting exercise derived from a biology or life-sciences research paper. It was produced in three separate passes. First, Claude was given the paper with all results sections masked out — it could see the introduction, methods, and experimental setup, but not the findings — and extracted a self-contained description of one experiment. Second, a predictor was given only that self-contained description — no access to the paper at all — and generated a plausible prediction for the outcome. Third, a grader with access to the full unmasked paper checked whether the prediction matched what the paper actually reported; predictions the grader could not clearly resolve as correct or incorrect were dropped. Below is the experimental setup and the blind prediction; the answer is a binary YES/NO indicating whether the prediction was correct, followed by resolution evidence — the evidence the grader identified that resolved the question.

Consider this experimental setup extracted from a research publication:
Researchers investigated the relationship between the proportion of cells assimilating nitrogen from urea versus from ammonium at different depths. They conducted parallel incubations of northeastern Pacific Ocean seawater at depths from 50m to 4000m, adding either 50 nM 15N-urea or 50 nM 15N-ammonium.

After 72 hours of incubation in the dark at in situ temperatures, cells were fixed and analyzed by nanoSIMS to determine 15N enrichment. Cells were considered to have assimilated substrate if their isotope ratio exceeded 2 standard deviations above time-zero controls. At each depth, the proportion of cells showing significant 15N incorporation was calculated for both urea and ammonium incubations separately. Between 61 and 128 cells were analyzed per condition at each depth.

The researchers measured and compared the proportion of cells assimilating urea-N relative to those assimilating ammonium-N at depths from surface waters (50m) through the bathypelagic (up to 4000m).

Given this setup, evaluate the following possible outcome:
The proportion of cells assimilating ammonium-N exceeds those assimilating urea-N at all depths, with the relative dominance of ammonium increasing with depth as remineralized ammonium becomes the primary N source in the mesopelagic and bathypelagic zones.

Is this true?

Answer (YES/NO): NO